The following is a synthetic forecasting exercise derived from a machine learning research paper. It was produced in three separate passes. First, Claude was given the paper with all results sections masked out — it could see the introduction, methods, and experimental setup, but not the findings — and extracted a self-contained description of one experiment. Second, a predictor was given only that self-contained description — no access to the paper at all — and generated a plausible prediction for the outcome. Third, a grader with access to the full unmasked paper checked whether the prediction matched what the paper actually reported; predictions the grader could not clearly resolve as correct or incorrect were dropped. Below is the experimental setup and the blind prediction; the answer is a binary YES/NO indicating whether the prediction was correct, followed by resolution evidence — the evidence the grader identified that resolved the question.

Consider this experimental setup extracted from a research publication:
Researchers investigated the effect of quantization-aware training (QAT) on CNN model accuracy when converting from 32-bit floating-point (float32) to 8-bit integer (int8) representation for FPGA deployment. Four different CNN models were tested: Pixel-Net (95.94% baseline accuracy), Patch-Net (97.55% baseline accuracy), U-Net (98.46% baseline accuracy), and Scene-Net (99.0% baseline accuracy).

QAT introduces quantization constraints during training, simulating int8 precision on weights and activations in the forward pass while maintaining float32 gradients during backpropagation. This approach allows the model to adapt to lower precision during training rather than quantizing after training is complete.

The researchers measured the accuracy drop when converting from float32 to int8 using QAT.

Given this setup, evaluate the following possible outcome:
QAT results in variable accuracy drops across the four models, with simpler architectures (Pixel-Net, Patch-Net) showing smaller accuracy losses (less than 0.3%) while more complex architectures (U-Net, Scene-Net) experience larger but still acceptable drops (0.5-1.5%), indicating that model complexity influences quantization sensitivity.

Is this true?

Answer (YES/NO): NO